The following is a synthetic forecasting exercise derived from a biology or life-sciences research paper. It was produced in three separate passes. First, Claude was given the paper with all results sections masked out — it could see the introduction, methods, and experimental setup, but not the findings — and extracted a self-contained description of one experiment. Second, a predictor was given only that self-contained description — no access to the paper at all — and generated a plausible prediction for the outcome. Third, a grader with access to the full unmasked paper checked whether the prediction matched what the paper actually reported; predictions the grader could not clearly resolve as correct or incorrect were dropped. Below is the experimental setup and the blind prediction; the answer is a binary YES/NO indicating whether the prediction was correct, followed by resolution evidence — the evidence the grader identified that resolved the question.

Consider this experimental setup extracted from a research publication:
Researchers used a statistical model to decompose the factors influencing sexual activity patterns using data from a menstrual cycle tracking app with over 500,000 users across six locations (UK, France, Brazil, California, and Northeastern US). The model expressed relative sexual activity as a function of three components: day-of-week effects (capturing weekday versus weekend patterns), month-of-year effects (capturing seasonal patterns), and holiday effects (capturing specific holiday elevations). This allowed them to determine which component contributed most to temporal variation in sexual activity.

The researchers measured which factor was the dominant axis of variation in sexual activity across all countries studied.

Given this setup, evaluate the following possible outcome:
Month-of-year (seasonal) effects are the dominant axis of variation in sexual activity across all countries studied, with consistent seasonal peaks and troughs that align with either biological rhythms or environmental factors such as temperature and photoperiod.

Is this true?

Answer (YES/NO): NO